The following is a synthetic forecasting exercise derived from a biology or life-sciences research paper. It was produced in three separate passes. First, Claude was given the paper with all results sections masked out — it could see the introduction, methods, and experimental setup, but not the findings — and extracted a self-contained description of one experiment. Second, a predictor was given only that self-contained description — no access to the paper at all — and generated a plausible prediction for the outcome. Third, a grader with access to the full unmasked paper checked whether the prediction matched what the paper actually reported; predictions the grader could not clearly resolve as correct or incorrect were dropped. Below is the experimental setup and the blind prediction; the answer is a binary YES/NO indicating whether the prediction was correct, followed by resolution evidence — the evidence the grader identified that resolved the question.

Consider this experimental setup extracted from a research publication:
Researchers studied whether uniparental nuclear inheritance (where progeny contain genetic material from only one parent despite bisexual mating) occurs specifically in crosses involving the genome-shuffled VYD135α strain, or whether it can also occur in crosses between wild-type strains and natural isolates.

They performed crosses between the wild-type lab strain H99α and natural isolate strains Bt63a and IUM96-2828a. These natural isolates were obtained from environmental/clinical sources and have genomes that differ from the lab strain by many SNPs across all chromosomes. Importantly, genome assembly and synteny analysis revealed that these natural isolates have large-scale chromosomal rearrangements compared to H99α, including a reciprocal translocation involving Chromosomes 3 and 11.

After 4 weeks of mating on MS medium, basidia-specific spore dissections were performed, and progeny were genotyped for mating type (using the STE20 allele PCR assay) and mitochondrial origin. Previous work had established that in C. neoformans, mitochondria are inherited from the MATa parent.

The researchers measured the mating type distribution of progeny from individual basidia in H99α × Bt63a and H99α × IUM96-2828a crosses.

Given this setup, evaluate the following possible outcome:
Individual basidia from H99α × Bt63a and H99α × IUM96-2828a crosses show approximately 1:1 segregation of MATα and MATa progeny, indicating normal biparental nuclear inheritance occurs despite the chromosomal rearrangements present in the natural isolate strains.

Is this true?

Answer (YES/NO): NO